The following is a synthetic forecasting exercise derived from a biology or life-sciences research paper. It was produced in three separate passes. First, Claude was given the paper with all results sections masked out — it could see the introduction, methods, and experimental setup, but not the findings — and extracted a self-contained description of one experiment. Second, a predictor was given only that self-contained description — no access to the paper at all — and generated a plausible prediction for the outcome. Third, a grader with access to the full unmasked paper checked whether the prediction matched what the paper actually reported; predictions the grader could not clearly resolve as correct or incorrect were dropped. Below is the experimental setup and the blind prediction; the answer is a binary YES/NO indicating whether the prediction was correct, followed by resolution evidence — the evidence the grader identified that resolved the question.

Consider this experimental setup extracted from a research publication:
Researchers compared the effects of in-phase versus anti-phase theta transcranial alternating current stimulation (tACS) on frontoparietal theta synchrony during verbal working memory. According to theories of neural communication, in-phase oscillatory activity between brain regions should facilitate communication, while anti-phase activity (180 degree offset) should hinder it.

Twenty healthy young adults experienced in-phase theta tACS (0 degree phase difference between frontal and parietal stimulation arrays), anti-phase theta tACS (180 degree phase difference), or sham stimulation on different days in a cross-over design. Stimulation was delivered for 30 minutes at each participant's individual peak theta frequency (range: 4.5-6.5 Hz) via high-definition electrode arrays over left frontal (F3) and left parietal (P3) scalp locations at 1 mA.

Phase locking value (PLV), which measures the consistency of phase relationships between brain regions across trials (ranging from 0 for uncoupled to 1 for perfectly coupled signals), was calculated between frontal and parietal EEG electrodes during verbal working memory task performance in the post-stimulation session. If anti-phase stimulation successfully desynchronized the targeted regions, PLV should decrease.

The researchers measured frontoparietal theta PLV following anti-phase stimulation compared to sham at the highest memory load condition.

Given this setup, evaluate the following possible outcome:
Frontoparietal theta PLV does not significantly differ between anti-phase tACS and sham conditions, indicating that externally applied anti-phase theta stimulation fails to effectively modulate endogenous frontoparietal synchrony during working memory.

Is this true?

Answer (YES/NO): YES